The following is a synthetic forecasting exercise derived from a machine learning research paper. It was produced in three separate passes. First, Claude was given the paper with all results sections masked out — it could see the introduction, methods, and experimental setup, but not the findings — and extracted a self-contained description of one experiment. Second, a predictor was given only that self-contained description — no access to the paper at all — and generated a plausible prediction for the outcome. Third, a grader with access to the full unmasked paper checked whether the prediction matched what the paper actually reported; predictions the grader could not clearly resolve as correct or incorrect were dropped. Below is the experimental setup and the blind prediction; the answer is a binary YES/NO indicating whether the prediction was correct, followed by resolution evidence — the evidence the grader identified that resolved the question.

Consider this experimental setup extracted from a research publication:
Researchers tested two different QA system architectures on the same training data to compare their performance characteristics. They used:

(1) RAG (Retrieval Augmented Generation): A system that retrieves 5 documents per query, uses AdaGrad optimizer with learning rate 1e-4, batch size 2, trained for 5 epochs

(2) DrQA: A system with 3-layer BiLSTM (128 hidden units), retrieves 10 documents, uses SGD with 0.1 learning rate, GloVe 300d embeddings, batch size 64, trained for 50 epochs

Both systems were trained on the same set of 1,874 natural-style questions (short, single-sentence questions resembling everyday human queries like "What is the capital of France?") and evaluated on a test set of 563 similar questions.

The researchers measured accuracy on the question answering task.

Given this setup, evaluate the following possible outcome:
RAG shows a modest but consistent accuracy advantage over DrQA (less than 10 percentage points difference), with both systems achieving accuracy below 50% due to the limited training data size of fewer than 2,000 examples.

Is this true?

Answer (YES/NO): NO